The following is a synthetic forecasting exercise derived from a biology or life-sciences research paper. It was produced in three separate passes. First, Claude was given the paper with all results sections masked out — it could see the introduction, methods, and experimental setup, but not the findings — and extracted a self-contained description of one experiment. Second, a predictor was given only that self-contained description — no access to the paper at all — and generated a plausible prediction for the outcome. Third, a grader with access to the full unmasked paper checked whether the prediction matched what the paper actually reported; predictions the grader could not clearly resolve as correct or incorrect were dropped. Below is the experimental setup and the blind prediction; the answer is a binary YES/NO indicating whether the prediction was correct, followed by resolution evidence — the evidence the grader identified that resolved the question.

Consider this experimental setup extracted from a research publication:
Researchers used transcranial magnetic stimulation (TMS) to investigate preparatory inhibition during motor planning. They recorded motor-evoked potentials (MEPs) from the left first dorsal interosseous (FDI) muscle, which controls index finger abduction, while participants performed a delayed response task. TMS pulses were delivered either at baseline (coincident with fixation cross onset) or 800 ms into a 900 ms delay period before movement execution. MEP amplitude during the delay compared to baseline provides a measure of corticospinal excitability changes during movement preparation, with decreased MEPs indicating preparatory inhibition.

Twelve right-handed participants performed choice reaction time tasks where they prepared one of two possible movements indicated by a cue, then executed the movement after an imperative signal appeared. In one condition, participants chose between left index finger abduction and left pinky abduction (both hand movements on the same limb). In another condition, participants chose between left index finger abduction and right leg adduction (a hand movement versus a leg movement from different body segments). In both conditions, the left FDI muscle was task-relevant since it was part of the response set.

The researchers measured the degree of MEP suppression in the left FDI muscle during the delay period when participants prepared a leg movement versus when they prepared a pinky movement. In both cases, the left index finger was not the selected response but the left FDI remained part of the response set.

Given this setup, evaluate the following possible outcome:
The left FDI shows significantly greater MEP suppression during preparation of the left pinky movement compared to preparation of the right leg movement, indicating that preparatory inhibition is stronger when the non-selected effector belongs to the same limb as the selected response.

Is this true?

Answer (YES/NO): YES